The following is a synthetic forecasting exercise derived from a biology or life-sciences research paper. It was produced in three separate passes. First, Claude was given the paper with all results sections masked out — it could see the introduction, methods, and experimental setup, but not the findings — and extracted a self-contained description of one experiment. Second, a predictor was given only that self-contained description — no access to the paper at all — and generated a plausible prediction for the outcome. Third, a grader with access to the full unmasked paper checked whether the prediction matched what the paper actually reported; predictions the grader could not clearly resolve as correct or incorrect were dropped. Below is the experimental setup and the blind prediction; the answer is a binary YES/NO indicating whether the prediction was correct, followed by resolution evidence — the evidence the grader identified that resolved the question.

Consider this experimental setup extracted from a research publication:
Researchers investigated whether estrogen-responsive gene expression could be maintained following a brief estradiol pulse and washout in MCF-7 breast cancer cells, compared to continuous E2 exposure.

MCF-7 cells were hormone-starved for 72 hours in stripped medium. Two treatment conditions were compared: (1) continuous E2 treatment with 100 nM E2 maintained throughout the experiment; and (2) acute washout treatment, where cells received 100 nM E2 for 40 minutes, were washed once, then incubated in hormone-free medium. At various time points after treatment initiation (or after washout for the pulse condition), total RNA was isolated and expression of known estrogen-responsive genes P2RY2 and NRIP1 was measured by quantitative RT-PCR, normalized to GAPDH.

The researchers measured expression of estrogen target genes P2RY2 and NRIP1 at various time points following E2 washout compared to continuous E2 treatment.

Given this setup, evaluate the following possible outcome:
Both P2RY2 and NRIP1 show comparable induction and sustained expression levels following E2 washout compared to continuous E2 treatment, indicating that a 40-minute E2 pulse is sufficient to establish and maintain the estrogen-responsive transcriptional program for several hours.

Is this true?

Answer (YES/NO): YES